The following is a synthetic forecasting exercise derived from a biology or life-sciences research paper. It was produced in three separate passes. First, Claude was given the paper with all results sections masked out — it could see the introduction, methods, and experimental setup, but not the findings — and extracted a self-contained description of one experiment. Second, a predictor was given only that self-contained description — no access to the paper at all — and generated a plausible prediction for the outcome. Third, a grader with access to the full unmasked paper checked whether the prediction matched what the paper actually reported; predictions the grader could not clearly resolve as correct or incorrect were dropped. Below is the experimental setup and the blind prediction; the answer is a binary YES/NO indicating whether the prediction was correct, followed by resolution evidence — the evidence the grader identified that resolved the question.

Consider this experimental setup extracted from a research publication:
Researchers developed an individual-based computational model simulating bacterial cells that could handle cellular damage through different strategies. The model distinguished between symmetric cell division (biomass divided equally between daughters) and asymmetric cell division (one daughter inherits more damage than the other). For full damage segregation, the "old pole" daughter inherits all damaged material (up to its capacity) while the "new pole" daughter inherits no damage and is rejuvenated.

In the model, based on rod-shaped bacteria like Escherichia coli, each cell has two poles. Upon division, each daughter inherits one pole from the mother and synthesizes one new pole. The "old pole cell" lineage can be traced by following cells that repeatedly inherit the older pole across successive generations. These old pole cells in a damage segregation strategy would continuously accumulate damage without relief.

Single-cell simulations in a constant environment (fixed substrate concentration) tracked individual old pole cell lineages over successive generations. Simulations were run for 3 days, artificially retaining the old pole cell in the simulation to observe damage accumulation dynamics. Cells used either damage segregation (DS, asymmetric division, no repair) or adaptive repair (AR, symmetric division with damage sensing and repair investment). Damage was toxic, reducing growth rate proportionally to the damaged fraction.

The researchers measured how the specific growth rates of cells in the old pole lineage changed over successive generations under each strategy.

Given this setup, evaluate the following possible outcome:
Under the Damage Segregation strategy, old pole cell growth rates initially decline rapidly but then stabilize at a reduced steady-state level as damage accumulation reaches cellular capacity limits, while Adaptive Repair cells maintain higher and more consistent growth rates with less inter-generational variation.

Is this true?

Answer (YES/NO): NO